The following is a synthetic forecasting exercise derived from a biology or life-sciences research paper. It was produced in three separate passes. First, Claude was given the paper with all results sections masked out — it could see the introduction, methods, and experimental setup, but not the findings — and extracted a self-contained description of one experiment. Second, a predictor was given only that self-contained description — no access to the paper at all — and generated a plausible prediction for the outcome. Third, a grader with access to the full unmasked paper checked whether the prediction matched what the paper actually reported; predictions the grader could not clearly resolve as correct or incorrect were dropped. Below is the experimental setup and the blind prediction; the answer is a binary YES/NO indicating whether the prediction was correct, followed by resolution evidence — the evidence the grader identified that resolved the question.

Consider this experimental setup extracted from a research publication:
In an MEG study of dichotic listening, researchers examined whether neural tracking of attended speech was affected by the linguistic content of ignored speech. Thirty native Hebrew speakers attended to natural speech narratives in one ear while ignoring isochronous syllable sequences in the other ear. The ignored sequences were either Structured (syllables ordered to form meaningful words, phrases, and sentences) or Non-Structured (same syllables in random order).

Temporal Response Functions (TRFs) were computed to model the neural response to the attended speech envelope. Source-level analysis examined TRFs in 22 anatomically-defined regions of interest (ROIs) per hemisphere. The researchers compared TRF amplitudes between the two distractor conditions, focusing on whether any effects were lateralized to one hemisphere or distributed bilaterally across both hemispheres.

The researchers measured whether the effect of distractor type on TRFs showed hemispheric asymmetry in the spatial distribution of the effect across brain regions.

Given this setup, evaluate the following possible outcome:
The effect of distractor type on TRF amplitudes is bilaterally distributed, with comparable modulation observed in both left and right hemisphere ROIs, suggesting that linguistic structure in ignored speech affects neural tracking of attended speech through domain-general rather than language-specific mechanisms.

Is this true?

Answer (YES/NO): NO